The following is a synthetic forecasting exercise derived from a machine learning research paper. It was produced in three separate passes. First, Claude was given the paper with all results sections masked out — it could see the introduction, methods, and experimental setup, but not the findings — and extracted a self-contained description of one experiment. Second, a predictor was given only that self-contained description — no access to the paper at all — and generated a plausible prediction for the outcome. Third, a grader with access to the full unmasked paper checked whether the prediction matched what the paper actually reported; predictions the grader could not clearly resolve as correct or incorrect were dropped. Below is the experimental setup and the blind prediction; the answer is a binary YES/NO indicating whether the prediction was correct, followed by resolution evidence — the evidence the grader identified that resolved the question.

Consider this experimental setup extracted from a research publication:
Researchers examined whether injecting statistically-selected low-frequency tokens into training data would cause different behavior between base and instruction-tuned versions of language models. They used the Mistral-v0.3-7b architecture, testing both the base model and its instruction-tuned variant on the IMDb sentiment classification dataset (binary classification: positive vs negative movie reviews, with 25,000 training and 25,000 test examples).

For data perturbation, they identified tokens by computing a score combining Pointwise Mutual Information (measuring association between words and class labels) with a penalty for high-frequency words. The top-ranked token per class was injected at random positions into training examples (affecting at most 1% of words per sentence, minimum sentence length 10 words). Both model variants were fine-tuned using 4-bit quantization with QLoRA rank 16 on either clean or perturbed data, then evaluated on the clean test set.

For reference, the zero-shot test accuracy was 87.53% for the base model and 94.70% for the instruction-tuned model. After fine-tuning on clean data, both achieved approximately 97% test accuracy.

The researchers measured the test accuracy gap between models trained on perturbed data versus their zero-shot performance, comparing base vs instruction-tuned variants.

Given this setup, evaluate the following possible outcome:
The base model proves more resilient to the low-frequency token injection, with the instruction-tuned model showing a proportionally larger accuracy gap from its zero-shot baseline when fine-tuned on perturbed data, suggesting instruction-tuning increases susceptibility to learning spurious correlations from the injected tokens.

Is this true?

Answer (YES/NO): YES